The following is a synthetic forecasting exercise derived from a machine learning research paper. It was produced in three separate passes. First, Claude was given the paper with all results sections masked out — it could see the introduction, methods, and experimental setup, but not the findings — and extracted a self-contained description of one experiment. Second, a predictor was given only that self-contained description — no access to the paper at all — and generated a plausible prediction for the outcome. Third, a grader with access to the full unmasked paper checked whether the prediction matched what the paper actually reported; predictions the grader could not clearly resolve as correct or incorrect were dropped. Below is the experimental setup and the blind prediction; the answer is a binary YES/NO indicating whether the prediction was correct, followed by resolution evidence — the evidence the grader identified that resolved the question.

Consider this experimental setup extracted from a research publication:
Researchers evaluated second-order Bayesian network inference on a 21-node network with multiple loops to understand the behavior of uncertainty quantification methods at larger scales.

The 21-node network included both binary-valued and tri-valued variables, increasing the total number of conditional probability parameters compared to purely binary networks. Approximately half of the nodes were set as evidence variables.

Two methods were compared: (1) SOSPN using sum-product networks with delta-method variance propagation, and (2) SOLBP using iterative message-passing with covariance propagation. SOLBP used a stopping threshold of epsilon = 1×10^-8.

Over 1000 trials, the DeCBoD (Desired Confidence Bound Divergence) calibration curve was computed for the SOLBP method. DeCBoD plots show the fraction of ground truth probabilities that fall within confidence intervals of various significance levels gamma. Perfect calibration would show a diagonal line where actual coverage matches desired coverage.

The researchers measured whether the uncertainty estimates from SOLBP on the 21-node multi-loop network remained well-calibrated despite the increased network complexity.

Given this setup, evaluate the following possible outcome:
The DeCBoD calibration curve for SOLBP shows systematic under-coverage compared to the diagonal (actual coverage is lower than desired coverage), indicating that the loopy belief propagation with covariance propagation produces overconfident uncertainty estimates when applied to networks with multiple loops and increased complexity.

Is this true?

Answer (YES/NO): NO